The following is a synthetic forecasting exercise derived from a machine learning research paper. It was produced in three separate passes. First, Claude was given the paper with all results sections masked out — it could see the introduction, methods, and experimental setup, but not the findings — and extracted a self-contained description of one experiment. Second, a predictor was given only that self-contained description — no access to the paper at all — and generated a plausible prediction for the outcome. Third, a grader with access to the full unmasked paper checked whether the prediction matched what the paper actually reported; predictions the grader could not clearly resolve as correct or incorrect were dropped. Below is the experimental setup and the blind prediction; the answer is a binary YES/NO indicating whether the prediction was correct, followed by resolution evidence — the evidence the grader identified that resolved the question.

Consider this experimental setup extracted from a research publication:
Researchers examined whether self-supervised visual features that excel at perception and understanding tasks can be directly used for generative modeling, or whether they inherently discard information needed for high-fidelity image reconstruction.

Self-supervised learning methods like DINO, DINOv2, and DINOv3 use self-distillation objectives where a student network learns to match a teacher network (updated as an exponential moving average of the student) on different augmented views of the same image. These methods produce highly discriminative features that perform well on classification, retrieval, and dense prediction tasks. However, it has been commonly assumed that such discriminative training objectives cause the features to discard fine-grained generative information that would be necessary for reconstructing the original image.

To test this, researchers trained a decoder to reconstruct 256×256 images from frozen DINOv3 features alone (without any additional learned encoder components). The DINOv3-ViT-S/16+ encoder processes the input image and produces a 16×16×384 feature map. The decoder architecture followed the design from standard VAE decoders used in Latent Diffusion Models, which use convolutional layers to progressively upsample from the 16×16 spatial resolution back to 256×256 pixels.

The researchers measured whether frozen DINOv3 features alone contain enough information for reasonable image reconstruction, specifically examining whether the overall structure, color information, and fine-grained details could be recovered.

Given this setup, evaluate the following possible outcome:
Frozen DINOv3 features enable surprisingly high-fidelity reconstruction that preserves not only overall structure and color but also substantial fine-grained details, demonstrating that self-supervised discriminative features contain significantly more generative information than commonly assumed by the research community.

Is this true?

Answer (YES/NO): NO